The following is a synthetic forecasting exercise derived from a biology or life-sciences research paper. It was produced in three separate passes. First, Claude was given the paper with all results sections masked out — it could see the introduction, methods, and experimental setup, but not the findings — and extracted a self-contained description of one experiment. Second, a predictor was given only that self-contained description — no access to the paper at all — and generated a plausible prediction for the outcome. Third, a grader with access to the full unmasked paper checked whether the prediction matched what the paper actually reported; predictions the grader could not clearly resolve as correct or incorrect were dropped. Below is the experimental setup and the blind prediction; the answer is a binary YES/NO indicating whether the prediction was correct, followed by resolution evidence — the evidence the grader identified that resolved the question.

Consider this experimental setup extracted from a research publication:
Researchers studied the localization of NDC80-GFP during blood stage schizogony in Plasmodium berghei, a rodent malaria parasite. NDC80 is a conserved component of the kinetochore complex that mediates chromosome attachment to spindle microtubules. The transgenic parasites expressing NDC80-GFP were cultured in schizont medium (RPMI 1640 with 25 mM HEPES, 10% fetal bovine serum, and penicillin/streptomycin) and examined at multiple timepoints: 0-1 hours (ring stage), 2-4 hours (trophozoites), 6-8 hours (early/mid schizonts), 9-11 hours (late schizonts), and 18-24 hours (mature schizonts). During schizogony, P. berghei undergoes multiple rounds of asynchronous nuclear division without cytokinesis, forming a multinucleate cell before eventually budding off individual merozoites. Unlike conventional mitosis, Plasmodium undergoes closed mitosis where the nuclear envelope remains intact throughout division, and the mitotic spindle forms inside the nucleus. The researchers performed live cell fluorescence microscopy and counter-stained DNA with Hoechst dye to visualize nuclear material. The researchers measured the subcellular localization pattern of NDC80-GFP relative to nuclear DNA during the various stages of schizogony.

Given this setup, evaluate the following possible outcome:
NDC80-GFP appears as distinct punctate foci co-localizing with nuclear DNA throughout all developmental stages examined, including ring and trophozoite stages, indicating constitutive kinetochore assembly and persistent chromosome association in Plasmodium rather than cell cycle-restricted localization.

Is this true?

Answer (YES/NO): NO